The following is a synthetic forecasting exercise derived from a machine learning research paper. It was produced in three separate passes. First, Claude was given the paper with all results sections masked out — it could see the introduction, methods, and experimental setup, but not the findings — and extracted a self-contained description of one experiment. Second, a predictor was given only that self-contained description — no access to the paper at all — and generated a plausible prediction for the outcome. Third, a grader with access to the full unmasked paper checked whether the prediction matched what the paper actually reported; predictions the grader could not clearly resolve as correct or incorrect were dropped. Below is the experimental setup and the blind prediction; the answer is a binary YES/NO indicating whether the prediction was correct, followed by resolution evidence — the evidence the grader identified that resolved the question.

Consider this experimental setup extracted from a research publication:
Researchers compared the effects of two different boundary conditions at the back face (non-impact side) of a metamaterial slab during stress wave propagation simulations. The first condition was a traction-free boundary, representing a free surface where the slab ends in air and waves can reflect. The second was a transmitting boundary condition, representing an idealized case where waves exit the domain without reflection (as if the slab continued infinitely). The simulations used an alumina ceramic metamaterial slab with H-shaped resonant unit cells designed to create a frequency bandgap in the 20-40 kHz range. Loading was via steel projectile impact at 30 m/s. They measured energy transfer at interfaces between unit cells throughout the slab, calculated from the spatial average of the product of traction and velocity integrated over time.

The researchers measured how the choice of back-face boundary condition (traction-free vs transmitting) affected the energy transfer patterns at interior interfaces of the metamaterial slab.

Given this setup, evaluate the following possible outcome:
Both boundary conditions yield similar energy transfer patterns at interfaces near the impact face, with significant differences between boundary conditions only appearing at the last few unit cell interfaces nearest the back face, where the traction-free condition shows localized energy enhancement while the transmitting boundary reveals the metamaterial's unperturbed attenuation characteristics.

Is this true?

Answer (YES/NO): NO